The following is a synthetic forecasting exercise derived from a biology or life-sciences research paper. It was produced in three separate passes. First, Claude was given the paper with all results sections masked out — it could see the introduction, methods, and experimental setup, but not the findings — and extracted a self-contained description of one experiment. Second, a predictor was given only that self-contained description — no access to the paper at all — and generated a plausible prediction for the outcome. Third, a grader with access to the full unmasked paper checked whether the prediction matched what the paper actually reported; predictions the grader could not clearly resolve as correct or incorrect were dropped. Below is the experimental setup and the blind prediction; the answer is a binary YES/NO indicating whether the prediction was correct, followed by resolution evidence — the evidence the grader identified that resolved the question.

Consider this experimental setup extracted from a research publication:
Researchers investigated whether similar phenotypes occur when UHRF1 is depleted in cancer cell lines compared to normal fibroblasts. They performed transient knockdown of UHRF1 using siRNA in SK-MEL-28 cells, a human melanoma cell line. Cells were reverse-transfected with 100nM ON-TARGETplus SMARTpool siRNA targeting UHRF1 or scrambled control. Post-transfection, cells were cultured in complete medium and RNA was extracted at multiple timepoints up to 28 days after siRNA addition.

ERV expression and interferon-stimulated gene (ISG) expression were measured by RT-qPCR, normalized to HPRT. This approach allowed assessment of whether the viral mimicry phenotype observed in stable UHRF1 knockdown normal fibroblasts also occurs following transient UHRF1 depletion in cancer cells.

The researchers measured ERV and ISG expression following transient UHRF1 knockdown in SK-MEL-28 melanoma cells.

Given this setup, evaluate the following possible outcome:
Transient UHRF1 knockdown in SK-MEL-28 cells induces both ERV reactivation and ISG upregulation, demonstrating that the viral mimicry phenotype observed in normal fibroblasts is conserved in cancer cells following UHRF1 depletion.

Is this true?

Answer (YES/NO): YES